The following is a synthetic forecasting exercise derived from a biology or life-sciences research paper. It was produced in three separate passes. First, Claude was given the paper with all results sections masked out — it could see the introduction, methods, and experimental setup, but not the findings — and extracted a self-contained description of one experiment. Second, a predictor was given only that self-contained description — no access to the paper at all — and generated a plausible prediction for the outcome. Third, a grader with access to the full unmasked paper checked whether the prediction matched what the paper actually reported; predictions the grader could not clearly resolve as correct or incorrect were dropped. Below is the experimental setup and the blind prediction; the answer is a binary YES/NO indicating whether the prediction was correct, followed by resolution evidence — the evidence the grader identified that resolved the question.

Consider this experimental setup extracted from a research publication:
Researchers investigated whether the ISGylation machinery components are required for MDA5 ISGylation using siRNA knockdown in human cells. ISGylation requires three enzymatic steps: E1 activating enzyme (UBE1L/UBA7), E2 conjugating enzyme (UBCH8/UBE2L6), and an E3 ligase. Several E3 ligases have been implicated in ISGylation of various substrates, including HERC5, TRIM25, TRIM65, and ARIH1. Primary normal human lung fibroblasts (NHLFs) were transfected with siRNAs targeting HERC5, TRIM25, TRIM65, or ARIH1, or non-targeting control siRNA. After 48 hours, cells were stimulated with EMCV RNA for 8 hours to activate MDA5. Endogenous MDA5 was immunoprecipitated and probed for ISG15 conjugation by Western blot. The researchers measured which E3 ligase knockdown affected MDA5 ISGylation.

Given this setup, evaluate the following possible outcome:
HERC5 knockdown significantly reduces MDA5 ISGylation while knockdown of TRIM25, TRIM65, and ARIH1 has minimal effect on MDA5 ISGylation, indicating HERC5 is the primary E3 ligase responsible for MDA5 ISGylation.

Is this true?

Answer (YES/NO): YES